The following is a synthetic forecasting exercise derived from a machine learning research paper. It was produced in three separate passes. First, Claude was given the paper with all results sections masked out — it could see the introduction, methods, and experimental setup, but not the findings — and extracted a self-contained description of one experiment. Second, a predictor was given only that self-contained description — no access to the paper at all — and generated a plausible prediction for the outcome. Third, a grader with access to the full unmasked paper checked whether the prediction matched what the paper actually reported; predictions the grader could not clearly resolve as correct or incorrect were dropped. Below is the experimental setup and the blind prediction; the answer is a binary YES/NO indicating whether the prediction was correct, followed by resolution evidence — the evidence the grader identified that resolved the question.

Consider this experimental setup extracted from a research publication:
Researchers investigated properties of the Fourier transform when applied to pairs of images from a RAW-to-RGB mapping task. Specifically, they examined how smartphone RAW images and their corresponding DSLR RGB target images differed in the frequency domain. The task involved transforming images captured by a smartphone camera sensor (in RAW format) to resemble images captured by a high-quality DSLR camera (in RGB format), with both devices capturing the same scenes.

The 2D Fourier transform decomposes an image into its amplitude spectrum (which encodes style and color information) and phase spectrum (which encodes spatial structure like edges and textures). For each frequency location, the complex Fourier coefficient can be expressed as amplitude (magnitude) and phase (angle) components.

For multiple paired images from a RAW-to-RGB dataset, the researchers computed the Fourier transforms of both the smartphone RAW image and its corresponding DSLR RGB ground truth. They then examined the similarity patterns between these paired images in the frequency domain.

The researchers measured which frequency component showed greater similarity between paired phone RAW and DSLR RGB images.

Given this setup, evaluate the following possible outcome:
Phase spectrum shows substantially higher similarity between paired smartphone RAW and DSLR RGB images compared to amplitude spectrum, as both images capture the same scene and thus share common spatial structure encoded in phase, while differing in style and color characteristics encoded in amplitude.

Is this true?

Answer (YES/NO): YES